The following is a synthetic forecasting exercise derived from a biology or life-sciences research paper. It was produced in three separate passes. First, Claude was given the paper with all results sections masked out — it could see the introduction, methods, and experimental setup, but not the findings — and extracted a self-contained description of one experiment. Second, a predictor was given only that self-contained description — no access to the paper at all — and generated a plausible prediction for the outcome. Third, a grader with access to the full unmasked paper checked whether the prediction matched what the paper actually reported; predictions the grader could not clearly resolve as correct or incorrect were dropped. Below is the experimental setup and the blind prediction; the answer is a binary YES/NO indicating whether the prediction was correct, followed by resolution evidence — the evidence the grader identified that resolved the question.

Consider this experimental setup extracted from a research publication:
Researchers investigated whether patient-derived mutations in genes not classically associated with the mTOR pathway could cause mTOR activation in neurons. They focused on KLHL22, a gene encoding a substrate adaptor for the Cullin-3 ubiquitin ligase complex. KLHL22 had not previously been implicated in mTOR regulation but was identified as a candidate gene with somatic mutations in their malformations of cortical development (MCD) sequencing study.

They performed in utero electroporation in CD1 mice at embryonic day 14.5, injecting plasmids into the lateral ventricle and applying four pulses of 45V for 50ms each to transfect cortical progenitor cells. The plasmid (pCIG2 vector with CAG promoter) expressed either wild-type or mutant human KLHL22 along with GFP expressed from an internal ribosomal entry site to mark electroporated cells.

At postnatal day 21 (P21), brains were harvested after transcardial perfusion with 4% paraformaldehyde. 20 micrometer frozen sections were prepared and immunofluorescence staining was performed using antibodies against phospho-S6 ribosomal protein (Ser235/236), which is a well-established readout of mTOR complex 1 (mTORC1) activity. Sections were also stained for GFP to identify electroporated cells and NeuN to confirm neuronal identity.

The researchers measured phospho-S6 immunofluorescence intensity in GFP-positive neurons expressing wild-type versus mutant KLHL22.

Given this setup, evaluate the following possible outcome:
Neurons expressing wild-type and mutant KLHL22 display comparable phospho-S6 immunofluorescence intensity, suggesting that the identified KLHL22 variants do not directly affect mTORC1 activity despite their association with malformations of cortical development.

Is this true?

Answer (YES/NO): NO